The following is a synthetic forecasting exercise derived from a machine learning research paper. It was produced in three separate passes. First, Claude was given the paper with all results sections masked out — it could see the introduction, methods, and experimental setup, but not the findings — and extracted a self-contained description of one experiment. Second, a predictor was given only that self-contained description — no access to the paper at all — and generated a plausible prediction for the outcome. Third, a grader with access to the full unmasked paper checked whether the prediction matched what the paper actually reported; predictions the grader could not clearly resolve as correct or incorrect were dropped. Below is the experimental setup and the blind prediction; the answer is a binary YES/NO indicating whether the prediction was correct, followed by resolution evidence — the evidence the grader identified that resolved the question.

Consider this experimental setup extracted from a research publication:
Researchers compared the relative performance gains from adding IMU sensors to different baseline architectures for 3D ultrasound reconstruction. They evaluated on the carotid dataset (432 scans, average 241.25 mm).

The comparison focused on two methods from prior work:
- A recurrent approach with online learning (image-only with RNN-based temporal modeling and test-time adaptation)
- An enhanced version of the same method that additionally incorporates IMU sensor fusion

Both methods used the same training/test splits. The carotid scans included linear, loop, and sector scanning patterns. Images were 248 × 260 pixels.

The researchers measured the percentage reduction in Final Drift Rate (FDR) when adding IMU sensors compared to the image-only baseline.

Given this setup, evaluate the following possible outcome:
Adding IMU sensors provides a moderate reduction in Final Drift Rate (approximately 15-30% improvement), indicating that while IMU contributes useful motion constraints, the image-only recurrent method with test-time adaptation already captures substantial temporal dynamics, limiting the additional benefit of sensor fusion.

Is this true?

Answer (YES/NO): NO